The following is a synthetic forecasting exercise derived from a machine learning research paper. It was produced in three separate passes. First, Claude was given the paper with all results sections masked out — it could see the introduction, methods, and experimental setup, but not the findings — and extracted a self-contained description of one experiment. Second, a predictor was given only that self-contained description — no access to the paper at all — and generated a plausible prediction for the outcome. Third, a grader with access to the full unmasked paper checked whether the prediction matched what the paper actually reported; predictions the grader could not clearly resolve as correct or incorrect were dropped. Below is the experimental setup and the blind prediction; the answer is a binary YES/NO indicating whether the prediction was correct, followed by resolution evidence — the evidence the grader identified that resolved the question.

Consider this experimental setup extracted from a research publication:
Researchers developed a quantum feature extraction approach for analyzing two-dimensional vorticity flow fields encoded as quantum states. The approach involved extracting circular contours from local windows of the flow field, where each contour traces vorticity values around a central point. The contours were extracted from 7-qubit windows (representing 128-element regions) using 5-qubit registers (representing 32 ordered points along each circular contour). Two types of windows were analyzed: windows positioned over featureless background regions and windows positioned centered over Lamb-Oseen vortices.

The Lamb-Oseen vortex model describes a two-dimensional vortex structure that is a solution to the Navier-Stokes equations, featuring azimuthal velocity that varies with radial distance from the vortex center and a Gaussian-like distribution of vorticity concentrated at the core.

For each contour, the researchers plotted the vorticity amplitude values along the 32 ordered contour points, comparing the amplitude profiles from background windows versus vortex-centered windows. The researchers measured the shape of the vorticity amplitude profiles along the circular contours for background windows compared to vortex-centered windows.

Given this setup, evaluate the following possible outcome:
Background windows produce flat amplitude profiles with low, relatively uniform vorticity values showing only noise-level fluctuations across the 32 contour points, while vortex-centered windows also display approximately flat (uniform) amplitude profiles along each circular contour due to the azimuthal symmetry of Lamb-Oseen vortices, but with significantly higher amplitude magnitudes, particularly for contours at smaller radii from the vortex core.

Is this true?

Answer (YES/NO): NO